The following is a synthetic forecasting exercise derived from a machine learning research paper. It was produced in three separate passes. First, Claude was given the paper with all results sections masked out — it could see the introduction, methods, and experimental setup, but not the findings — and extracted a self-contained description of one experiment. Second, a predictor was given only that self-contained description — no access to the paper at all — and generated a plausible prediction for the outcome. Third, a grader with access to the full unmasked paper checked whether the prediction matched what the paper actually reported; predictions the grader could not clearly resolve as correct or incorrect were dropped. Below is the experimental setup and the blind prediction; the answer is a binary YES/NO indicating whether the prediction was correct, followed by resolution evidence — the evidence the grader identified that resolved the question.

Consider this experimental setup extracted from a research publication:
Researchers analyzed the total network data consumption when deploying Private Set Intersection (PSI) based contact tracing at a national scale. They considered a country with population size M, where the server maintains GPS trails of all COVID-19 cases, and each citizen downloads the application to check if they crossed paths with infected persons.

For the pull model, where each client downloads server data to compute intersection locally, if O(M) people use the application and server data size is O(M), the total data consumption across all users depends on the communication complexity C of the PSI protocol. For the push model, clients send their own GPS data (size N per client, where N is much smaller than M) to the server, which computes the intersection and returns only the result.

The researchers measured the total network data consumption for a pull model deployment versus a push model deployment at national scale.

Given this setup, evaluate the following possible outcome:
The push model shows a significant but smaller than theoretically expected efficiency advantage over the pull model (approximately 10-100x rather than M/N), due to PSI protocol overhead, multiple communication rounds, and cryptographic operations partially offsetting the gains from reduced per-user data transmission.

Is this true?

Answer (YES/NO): NO